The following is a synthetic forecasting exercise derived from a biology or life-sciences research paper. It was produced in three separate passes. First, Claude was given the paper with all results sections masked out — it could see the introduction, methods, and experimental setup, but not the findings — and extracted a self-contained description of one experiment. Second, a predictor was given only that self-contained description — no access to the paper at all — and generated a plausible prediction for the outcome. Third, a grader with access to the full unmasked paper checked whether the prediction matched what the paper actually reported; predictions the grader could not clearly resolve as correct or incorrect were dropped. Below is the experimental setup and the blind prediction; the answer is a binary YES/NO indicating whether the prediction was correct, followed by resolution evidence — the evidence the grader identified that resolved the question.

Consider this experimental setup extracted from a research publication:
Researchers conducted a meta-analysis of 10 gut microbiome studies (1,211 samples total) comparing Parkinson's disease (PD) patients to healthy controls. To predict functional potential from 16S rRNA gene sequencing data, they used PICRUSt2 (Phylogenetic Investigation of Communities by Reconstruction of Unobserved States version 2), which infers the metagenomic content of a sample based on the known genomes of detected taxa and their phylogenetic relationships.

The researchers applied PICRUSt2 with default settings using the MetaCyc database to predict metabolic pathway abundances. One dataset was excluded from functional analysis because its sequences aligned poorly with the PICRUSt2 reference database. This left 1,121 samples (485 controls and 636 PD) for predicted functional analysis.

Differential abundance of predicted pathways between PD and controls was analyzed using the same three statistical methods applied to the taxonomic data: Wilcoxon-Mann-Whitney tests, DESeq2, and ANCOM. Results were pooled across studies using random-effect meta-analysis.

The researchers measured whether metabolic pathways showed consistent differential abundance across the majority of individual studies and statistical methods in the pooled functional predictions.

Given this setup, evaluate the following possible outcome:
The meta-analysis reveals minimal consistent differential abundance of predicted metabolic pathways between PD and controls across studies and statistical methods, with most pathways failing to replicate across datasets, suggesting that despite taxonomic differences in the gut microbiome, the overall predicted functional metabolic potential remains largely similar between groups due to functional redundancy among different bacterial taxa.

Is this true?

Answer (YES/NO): NO